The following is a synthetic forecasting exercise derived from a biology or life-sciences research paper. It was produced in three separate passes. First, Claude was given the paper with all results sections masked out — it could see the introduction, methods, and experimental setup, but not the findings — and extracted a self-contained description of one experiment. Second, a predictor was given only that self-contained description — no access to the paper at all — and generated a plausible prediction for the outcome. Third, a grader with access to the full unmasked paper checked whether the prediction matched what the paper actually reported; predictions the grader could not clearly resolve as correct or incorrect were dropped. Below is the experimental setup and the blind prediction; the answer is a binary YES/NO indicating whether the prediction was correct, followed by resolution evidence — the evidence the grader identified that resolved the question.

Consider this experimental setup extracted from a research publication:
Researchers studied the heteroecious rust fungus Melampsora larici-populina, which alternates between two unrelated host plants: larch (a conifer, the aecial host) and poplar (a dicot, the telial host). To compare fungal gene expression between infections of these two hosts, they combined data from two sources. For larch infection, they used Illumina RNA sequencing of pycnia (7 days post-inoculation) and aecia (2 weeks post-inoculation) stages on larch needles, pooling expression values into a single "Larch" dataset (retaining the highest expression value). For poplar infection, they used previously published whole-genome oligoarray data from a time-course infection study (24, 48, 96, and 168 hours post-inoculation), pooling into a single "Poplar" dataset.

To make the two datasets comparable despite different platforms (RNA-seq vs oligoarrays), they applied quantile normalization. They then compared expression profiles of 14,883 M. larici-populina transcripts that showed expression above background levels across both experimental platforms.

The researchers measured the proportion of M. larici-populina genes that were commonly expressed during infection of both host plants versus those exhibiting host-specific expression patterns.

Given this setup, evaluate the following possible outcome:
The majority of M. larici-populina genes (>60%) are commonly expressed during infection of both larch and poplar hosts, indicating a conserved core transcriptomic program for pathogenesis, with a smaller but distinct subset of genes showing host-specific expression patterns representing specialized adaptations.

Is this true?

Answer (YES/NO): NO